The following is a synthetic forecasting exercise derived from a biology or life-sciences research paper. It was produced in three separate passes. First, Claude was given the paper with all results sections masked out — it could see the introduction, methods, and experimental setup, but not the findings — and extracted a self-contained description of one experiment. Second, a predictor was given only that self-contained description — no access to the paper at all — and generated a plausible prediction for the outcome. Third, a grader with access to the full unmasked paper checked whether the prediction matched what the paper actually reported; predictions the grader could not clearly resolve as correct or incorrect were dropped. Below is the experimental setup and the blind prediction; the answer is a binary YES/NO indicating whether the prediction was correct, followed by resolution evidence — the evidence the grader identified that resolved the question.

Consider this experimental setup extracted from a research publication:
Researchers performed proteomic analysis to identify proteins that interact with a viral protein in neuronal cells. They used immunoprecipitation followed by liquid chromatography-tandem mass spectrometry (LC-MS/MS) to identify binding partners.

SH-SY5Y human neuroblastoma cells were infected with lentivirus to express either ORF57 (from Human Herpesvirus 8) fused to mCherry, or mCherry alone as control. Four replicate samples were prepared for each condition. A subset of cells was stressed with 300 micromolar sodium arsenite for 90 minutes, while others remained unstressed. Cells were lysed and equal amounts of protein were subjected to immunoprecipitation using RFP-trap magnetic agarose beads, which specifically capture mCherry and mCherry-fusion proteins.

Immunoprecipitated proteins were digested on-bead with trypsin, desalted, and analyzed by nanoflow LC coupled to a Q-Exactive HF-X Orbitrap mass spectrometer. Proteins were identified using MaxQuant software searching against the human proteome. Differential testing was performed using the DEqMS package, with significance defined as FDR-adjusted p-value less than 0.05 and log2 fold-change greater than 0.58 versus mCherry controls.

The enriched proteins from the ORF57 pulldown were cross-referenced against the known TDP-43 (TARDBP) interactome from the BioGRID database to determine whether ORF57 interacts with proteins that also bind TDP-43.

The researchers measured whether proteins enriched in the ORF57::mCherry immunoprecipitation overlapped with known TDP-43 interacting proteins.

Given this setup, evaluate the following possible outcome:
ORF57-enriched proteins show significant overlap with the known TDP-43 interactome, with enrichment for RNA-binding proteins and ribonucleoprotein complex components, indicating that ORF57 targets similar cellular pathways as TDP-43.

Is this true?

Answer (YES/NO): YES